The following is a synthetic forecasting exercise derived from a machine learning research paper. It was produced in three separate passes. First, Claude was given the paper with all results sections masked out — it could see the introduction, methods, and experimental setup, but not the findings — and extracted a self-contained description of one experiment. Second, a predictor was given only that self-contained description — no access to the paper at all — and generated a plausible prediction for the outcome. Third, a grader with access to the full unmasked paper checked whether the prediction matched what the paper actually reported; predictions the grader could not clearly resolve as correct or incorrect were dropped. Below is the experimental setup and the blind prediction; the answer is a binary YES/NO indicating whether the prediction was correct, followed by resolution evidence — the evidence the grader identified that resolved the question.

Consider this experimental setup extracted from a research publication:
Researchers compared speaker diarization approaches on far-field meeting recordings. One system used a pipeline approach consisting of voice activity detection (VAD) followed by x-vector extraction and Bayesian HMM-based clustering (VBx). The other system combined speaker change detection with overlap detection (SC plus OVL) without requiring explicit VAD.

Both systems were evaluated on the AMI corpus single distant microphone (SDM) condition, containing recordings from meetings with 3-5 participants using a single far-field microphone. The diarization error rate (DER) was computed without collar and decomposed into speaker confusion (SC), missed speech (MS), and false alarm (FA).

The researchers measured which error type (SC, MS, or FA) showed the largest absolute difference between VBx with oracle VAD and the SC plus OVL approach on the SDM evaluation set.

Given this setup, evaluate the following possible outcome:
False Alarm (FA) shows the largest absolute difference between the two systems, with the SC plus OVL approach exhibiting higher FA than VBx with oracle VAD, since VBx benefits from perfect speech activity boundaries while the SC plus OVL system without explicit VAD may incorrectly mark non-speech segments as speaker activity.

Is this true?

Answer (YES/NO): NO